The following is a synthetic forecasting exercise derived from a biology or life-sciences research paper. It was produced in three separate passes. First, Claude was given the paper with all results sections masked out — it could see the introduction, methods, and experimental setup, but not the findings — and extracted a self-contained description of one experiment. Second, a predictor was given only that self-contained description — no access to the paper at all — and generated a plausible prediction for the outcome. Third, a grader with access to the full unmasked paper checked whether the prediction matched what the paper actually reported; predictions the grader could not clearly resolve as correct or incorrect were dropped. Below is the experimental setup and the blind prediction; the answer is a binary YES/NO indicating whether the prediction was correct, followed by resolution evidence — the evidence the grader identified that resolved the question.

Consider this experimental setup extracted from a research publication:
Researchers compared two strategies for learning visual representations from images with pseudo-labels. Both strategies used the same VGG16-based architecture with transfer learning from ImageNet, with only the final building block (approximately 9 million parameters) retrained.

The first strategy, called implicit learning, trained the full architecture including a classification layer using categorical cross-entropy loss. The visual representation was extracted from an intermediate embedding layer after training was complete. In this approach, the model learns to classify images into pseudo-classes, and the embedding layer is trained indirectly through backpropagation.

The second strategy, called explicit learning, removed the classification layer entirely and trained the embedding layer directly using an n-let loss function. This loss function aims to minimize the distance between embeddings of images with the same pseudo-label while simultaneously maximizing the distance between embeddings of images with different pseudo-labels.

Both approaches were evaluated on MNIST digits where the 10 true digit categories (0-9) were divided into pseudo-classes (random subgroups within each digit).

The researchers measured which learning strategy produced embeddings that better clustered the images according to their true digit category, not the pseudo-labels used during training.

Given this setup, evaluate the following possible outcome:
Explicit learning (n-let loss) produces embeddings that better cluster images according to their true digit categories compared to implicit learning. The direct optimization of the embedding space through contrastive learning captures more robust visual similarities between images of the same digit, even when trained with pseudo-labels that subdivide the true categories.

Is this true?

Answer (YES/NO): YES